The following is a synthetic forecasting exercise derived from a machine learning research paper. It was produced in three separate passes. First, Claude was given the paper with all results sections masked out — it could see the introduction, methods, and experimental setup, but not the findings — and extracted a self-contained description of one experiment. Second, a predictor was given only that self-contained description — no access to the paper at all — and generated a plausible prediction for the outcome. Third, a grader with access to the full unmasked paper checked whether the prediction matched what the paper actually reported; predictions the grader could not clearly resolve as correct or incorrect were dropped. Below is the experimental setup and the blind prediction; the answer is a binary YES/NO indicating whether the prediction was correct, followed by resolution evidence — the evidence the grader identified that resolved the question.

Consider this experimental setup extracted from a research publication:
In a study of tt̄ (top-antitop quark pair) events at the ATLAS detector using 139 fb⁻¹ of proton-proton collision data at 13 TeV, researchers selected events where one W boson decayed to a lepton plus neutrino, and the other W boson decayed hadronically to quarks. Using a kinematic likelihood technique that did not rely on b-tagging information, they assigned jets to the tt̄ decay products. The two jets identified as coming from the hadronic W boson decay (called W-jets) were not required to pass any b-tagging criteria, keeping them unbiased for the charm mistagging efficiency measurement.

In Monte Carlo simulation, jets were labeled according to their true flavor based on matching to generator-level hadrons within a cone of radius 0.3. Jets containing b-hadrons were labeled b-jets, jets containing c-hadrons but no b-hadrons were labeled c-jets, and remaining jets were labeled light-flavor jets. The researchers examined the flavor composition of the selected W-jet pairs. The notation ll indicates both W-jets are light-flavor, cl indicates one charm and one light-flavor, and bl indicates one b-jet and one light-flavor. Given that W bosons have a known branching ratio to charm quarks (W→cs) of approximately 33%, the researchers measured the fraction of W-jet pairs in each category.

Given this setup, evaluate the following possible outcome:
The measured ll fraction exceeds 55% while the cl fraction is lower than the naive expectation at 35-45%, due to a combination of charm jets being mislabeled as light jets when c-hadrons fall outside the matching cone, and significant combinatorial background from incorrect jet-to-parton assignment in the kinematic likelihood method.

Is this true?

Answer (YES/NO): NO